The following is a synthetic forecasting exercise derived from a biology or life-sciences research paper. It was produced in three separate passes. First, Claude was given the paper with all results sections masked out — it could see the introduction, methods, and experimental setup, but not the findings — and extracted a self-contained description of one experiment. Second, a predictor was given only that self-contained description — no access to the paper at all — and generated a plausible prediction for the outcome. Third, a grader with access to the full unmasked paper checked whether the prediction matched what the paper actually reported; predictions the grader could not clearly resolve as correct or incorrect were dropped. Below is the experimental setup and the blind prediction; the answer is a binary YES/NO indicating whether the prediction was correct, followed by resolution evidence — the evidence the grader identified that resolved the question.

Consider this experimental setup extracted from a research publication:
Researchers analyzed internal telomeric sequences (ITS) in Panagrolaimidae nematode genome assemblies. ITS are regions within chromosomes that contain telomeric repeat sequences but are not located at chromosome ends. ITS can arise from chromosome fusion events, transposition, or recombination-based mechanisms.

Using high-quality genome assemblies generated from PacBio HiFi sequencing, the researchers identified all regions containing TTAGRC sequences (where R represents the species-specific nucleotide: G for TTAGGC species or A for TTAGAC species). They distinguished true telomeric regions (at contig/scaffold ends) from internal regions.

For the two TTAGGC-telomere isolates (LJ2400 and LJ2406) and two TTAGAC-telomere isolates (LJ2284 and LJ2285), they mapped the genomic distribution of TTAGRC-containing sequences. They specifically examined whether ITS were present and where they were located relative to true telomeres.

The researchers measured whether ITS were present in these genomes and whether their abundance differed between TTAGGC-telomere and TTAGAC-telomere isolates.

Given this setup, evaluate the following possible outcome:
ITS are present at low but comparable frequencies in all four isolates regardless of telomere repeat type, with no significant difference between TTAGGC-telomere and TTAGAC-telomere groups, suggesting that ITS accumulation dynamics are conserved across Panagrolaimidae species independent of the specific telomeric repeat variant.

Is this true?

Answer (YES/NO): NO